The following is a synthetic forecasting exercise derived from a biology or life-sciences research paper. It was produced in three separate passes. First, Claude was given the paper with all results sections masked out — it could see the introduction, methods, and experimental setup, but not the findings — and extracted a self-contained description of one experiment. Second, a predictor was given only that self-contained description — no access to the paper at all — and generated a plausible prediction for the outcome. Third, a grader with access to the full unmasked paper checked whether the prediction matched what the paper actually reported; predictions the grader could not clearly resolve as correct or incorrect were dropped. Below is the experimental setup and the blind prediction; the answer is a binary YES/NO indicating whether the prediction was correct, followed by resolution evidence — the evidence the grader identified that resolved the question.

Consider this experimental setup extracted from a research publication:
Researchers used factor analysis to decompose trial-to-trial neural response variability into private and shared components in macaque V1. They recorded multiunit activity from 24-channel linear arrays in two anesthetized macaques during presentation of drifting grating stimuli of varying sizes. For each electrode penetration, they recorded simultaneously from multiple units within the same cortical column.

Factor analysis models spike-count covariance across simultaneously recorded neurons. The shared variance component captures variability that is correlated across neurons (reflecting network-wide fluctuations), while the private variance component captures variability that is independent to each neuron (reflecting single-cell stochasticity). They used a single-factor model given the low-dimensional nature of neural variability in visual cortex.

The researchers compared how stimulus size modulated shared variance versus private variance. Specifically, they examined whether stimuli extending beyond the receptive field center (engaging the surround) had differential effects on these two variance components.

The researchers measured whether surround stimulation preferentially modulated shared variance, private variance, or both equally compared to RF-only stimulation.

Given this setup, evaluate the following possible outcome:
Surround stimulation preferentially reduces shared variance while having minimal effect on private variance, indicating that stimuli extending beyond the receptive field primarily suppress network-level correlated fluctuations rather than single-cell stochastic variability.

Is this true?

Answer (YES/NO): NO